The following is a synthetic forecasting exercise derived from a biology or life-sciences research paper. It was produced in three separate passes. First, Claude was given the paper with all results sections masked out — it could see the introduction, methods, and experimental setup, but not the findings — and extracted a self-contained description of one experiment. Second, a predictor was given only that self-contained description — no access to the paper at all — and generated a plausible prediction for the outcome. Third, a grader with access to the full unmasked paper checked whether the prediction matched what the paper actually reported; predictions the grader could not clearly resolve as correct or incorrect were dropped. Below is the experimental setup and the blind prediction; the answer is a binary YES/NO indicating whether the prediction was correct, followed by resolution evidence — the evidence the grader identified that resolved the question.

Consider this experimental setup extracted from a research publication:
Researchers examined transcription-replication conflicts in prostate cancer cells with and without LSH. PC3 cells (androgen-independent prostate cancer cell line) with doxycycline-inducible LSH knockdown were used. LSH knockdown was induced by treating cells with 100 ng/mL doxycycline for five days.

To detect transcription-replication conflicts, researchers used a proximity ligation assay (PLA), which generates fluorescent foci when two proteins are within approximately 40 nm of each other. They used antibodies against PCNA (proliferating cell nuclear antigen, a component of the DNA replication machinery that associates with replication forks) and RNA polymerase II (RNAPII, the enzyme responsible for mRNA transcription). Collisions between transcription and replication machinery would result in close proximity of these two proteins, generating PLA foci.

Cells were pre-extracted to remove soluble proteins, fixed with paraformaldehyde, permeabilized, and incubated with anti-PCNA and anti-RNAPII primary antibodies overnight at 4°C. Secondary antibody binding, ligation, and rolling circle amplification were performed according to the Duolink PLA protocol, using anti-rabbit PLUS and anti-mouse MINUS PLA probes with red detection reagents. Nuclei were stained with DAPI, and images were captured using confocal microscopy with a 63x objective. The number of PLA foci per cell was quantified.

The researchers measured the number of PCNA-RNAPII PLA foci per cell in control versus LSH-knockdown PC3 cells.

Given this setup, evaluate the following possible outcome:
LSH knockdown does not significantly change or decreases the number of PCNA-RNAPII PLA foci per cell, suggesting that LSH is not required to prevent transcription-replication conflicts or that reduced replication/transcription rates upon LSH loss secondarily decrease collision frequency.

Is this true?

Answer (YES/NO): NO